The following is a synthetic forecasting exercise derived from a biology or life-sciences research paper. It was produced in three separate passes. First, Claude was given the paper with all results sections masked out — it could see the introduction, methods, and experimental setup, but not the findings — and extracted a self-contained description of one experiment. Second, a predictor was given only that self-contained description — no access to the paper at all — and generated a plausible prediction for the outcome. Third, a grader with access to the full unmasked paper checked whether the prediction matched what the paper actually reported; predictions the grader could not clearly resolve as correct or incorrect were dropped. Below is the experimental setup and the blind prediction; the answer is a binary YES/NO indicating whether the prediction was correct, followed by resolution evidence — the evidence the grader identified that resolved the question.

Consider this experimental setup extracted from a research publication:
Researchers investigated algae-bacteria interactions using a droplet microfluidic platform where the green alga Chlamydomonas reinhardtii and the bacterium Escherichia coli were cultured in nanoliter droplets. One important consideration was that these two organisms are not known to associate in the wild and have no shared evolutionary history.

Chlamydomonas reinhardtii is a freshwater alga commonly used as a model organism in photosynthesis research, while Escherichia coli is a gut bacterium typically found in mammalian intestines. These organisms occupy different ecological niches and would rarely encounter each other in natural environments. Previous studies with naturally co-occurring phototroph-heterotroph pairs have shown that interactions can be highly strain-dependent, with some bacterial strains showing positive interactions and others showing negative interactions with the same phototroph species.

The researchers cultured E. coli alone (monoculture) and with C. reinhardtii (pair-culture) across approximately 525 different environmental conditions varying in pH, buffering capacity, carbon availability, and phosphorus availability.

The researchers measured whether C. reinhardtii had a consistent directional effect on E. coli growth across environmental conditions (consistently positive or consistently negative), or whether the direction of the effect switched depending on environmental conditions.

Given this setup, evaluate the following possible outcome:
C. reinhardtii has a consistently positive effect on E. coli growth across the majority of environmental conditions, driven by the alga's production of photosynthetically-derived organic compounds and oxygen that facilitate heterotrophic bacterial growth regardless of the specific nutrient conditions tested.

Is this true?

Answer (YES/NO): NO